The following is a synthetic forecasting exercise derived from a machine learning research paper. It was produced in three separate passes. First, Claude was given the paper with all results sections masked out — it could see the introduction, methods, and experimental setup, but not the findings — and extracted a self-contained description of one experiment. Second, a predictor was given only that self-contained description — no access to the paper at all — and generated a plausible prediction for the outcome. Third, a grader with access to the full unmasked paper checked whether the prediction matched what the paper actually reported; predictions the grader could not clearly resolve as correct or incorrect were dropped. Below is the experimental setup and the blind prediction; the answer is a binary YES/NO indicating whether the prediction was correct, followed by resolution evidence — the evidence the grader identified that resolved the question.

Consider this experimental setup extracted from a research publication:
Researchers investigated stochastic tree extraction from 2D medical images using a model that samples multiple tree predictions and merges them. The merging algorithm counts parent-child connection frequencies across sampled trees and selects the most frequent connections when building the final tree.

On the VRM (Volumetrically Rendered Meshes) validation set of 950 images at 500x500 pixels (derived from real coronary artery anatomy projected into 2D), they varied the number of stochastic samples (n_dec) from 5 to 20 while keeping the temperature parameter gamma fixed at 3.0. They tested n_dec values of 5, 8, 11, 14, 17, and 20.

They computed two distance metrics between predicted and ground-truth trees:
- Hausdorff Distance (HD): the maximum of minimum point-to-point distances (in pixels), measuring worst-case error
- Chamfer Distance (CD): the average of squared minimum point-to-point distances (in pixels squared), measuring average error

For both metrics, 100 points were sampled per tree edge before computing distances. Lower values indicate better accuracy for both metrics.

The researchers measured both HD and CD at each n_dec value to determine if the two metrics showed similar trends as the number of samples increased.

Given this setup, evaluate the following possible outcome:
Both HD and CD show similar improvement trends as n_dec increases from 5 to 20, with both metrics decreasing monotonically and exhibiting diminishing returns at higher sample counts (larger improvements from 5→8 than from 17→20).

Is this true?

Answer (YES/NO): NO